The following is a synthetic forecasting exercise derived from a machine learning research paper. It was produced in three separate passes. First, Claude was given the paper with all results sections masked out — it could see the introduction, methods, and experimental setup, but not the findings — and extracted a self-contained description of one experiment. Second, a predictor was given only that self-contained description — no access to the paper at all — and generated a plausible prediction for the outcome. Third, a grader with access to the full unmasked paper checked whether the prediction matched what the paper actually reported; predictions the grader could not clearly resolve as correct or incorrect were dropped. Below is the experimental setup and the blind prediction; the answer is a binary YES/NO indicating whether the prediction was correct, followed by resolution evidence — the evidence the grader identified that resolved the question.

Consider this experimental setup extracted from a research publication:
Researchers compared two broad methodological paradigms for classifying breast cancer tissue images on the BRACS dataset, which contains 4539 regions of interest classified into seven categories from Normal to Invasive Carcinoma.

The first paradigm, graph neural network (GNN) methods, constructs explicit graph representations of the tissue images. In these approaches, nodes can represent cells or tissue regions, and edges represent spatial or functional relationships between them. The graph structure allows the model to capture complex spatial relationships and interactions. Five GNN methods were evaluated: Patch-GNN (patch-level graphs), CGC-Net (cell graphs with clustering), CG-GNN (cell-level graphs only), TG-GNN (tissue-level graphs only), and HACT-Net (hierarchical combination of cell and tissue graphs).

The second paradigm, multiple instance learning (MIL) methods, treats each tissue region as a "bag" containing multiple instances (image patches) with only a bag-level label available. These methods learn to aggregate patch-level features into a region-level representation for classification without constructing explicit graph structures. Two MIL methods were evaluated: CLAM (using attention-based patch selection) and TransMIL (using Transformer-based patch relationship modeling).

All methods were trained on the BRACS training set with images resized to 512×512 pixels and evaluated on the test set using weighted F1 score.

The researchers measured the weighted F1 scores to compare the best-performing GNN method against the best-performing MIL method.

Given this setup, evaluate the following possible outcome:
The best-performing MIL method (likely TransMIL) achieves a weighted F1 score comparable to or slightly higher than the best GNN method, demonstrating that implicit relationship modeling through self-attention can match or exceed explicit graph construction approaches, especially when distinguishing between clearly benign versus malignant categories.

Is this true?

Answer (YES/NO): NO